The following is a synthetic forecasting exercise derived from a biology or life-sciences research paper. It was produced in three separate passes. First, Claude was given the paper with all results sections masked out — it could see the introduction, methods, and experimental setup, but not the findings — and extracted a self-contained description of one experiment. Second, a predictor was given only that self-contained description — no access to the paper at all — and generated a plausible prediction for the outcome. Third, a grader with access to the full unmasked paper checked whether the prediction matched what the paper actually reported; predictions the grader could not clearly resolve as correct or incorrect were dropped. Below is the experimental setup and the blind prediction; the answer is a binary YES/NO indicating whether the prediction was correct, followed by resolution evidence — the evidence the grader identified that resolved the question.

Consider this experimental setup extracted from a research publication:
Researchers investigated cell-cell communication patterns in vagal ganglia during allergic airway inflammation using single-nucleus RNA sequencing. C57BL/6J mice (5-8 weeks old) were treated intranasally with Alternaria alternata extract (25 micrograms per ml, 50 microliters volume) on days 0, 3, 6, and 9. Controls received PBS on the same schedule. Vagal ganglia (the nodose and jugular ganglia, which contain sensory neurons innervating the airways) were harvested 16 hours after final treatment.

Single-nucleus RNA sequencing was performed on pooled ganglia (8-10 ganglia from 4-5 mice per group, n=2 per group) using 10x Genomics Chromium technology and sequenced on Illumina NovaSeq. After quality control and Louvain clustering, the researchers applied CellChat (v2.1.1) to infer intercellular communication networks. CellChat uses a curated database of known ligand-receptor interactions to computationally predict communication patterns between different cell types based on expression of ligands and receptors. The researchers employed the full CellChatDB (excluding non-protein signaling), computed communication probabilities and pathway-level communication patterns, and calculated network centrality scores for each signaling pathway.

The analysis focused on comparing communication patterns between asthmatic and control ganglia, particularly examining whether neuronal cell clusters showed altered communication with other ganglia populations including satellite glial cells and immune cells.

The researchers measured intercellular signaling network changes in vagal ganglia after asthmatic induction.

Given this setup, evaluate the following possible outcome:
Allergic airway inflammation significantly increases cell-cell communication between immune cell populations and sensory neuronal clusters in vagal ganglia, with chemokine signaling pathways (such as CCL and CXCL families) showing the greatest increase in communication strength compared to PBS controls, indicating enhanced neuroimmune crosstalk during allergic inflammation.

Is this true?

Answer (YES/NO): NO